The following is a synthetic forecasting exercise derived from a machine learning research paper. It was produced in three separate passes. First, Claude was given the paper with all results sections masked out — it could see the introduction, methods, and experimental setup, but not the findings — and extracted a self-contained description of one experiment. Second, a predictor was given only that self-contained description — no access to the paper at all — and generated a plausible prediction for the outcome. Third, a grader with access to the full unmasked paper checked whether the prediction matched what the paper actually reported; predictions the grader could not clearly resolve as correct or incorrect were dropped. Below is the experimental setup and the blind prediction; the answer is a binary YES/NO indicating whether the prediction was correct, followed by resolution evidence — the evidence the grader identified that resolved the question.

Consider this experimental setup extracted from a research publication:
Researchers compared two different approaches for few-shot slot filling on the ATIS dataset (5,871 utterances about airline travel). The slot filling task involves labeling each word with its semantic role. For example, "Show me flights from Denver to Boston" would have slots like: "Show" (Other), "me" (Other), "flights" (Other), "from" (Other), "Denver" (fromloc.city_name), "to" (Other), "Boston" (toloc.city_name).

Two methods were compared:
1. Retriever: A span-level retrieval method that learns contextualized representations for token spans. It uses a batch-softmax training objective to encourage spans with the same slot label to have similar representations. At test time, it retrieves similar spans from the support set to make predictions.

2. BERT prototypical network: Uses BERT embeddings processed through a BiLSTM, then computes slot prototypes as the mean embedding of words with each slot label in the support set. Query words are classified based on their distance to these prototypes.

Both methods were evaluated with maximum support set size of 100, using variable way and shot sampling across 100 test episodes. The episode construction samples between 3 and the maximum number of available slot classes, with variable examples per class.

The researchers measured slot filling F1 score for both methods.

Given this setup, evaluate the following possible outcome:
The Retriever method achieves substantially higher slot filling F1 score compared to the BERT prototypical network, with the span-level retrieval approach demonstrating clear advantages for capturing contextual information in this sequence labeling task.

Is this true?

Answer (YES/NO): YES